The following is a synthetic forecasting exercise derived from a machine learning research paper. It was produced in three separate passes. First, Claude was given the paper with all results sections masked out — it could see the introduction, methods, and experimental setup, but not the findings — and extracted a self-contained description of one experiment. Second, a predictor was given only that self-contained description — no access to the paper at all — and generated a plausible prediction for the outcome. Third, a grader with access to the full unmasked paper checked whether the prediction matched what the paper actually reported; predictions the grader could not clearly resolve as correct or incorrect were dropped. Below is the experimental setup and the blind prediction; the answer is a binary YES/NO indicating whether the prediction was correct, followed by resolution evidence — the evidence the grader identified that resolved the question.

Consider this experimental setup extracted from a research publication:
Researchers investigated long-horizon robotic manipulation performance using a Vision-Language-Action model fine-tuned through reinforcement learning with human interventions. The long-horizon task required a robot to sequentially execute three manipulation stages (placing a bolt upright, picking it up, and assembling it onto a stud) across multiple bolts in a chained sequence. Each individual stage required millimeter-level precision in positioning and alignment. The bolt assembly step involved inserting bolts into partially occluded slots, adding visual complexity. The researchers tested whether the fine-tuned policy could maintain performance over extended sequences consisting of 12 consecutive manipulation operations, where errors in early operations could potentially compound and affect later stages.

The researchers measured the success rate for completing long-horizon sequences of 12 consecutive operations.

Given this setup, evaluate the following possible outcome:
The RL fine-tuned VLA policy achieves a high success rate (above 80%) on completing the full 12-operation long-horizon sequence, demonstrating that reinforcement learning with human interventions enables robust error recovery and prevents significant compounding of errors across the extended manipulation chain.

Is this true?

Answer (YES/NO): NO